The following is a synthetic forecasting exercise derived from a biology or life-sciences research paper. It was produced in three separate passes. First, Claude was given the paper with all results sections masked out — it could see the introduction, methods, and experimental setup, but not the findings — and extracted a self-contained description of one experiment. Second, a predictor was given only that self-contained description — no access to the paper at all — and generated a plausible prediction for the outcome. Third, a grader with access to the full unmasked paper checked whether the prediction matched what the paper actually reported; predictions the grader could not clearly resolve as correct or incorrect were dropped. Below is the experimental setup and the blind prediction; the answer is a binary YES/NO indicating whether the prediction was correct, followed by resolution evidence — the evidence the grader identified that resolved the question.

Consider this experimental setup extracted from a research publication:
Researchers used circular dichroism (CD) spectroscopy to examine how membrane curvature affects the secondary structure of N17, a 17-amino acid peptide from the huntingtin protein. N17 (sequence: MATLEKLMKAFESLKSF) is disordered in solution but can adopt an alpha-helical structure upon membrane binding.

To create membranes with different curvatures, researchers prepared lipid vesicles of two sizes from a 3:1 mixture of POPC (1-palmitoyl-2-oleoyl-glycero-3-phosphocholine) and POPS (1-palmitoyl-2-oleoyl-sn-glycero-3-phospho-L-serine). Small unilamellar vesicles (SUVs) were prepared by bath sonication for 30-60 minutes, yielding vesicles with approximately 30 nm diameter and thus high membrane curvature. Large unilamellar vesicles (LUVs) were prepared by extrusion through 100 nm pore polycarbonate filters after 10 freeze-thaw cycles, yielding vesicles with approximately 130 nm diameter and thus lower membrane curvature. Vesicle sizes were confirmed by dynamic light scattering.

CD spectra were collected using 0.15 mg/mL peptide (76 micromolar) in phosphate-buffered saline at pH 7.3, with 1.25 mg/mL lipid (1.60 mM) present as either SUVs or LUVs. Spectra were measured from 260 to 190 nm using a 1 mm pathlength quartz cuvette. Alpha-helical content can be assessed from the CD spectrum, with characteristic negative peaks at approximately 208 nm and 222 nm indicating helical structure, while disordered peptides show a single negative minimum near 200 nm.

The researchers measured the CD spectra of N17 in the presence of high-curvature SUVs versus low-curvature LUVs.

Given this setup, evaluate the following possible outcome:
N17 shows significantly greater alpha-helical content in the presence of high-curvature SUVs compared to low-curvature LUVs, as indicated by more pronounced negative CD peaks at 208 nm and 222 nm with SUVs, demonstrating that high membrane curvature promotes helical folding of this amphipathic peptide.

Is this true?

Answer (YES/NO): YES